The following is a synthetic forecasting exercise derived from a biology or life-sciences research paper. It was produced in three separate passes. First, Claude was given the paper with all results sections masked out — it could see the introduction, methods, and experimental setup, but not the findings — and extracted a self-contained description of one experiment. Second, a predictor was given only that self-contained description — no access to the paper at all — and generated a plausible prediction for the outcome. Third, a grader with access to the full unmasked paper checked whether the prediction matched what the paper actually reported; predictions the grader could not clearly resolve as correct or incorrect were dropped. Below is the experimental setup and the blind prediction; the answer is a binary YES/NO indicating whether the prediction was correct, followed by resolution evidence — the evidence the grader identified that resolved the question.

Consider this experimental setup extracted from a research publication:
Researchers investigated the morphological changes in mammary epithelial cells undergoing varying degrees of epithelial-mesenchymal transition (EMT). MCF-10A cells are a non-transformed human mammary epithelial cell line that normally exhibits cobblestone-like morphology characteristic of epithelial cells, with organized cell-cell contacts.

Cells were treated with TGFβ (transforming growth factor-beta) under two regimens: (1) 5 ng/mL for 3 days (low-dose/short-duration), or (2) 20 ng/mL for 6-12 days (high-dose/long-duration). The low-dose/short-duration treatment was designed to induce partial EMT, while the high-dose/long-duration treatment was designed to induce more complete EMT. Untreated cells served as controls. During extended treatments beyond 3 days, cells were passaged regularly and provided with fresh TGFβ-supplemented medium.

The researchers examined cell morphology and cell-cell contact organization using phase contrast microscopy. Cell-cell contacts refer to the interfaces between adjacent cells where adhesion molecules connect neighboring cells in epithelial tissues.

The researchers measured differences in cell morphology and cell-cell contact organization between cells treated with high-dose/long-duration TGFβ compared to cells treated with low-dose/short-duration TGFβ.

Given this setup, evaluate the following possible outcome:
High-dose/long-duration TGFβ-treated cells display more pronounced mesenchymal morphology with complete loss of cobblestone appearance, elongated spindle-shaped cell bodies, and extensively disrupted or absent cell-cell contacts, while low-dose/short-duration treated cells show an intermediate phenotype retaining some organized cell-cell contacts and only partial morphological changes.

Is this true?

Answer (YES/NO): NO